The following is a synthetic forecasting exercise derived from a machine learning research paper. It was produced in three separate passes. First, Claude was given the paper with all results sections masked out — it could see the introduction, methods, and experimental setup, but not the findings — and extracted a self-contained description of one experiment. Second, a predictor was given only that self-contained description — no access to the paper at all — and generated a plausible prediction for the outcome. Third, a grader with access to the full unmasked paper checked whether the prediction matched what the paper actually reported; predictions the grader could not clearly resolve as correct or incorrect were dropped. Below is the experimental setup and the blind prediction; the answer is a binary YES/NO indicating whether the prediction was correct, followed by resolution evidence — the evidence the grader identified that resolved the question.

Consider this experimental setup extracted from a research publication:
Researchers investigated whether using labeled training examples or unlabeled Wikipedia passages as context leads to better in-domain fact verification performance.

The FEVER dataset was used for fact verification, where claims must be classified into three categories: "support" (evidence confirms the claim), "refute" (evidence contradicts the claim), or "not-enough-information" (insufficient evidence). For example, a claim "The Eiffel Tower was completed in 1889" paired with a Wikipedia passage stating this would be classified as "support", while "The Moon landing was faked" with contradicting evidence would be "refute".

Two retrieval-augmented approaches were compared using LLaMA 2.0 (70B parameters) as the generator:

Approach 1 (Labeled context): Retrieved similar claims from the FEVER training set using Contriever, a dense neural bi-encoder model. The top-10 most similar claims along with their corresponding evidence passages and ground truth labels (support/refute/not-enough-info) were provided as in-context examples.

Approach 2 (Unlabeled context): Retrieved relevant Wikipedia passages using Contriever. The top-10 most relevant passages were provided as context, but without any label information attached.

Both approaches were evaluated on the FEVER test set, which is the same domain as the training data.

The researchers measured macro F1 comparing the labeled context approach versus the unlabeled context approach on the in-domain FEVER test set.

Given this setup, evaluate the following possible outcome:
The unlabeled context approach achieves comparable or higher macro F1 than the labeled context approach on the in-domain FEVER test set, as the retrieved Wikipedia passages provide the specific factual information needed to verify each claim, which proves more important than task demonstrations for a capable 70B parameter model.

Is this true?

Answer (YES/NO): YES